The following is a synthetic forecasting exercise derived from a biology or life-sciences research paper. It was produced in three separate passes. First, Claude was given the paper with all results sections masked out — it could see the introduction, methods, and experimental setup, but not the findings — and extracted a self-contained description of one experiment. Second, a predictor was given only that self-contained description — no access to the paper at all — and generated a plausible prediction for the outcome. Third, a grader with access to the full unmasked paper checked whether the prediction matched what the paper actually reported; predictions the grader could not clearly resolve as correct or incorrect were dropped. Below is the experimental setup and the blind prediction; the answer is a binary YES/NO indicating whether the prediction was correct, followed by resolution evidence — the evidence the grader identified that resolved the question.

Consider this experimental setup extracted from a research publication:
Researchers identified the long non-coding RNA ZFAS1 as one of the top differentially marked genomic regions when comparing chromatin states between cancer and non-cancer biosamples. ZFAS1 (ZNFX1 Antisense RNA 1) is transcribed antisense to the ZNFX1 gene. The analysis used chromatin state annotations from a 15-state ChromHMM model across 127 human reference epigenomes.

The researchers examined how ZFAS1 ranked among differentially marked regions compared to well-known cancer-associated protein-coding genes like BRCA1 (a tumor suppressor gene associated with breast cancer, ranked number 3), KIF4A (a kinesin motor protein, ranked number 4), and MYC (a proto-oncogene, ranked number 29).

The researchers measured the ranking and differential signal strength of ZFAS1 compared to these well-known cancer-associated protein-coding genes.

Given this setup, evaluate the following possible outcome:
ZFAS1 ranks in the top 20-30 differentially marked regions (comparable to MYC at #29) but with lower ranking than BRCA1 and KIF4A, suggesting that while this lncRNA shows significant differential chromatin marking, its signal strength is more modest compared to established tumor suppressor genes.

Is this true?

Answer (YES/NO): NO